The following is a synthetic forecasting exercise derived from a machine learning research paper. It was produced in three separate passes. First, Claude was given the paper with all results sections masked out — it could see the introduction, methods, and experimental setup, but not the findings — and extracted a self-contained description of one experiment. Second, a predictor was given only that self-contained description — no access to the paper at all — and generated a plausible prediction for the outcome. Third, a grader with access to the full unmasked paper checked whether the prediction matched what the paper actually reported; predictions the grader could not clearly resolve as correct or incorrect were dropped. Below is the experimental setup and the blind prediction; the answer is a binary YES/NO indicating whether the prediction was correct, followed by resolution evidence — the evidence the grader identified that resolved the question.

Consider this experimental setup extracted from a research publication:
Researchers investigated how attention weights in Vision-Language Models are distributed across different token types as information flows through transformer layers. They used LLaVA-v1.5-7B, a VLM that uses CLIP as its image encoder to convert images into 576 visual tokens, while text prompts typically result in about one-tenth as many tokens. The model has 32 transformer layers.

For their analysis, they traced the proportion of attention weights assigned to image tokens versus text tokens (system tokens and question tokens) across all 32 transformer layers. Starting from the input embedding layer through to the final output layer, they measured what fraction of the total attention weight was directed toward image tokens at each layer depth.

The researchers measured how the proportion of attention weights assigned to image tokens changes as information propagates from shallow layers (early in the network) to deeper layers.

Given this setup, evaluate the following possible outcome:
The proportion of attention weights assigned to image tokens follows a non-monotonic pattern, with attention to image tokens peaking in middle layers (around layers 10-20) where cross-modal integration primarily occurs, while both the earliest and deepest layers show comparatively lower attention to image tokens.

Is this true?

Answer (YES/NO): NO